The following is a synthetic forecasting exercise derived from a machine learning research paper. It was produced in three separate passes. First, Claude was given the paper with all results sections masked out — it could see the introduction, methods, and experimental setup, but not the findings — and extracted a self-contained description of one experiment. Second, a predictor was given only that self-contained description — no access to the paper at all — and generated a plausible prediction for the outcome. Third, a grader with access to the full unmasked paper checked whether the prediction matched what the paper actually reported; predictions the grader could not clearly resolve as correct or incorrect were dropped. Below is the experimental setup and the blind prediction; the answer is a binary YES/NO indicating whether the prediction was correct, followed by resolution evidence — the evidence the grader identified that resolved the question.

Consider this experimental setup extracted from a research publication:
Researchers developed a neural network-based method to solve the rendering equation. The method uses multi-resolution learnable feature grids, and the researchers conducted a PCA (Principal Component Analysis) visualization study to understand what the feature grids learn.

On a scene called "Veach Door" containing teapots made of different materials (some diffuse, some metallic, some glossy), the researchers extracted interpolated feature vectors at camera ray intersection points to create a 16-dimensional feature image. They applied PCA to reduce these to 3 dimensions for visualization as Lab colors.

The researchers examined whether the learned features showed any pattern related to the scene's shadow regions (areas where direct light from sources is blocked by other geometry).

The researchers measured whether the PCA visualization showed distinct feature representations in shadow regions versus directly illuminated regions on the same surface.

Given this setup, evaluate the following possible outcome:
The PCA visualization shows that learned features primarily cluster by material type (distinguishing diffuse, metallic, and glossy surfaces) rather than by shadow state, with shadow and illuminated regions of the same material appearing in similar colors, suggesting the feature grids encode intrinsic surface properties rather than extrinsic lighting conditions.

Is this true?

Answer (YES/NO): NO